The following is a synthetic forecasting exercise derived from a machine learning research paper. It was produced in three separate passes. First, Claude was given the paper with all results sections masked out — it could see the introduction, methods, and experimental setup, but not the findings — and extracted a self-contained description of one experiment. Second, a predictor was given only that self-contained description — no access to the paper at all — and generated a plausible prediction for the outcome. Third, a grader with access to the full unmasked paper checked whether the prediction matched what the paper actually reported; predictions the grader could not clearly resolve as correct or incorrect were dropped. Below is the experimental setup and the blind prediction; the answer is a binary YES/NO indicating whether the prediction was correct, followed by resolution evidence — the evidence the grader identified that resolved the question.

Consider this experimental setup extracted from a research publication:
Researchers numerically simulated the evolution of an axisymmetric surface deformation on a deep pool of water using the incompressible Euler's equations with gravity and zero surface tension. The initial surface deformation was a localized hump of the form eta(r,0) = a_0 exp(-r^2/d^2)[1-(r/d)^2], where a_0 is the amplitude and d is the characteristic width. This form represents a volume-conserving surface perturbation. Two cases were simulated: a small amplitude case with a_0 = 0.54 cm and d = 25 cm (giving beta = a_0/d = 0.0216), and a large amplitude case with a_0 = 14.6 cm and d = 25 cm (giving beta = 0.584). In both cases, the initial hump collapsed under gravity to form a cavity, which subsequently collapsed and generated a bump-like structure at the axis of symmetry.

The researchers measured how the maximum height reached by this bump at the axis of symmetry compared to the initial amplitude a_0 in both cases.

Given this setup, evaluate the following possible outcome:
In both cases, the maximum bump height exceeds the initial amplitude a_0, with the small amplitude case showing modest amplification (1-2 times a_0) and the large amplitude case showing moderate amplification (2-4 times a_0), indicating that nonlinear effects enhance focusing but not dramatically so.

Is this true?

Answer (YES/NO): NO